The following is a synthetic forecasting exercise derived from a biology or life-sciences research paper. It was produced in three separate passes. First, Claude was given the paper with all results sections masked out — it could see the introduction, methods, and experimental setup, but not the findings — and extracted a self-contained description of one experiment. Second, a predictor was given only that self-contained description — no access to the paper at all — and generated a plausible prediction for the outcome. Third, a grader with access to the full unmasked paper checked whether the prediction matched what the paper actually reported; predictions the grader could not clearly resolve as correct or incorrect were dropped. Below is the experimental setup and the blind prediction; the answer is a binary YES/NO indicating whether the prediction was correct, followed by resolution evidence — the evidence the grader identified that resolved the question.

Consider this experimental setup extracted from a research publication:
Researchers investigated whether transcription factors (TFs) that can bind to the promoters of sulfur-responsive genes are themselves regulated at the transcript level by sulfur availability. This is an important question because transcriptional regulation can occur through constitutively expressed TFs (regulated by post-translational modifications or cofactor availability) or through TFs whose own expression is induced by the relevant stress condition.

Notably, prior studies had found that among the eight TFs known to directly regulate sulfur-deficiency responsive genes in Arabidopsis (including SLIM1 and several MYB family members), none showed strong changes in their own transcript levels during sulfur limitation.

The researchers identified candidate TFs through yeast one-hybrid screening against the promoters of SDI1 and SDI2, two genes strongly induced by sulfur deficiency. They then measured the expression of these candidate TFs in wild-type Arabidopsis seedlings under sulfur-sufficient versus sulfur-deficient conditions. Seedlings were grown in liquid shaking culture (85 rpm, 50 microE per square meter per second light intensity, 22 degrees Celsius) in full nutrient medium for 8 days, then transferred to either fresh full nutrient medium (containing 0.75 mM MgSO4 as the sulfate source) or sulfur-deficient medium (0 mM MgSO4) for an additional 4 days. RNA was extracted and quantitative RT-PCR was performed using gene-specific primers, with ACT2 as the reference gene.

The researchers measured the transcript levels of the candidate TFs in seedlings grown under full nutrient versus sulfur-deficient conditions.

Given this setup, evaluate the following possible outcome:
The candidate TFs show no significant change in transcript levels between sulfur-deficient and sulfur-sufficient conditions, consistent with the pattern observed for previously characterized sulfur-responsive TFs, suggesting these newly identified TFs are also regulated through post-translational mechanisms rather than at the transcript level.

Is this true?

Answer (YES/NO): YES